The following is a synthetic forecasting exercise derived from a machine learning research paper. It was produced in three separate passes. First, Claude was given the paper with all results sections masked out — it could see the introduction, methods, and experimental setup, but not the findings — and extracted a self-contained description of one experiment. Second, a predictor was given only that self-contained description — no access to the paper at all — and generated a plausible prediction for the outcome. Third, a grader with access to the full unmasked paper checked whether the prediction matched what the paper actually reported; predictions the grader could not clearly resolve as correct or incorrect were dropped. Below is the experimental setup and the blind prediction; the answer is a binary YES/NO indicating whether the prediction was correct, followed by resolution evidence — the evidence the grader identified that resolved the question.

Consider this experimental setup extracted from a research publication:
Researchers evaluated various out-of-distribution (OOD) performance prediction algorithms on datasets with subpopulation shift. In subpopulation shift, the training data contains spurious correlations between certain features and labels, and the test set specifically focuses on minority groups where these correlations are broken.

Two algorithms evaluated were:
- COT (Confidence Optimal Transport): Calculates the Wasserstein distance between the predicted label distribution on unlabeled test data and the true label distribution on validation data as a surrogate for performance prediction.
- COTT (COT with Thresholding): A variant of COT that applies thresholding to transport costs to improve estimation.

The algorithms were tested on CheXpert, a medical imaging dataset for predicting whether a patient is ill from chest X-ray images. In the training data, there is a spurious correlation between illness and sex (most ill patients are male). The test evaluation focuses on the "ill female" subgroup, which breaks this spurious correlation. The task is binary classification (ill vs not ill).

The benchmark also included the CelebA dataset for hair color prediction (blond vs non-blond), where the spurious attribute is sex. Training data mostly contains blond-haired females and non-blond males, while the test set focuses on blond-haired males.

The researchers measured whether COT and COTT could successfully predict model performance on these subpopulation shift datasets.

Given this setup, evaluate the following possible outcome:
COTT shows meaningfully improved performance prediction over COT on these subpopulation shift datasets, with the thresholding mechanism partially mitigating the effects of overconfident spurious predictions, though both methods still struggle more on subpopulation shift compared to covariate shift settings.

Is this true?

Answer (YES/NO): NO